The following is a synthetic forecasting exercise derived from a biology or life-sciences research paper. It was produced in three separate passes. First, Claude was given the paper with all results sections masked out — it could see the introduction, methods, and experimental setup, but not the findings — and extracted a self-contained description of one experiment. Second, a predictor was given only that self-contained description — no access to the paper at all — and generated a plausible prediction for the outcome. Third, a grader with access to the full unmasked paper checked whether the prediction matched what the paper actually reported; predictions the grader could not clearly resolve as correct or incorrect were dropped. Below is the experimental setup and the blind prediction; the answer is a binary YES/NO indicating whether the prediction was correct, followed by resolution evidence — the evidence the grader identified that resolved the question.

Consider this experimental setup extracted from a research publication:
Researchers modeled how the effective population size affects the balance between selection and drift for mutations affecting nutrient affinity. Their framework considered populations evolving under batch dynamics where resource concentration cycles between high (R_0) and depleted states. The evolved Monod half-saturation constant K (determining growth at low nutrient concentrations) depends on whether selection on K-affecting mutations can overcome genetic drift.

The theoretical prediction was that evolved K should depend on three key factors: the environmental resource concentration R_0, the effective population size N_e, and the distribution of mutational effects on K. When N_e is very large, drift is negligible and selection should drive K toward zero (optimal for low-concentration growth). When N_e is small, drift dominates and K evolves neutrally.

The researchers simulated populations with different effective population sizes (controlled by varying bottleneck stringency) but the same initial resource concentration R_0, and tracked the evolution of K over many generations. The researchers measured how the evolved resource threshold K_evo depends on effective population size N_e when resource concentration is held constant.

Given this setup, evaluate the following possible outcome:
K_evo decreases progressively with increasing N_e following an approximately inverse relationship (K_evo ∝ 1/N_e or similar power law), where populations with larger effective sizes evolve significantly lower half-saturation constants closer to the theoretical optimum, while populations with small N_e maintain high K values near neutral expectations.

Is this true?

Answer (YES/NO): YES